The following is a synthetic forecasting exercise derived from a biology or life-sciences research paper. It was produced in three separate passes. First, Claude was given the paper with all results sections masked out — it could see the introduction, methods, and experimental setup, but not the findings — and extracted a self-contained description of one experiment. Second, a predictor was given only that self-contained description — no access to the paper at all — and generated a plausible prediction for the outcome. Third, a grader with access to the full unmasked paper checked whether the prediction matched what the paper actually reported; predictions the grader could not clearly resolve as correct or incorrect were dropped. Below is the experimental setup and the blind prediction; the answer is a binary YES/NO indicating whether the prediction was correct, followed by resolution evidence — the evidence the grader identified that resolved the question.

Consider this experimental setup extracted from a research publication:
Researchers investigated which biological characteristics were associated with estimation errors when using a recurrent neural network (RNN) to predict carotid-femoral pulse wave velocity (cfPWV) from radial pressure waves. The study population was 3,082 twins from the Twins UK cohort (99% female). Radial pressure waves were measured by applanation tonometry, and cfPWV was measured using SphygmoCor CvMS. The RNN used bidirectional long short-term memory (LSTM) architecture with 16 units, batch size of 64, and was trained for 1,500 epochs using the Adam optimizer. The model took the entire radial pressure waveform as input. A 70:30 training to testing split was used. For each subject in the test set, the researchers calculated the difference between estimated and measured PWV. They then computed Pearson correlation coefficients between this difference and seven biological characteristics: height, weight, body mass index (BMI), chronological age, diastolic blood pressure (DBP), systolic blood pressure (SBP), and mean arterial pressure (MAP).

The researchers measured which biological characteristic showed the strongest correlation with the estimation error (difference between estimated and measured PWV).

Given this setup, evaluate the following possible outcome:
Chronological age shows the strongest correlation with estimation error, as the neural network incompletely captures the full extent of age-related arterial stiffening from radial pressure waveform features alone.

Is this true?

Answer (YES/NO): YES